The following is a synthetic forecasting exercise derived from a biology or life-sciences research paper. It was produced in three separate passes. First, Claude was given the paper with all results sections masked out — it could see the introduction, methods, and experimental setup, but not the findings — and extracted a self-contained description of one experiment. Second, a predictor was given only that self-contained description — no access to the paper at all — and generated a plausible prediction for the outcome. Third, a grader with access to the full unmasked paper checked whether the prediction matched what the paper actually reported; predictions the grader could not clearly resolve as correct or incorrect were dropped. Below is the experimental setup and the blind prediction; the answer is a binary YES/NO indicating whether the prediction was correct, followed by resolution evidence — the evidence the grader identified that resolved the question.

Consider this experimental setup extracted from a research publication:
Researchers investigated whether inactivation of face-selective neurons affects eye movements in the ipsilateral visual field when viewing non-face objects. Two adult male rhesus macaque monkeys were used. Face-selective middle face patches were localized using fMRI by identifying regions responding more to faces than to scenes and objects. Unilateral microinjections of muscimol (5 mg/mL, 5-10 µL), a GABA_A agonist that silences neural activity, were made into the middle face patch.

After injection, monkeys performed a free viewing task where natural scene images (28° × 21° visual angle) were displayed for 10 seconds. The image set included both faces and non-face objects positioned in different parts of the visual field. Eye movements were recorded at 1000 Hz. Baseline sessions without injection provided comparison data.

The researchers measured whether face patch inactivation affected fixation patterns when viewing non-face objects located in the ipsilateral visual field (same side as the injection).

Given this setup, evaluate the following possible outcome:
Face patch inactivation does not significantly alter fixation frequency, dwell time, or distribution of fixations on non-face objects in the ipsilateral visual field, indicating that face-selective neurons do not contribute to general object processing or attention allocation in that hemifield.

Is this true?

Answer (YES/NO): YES